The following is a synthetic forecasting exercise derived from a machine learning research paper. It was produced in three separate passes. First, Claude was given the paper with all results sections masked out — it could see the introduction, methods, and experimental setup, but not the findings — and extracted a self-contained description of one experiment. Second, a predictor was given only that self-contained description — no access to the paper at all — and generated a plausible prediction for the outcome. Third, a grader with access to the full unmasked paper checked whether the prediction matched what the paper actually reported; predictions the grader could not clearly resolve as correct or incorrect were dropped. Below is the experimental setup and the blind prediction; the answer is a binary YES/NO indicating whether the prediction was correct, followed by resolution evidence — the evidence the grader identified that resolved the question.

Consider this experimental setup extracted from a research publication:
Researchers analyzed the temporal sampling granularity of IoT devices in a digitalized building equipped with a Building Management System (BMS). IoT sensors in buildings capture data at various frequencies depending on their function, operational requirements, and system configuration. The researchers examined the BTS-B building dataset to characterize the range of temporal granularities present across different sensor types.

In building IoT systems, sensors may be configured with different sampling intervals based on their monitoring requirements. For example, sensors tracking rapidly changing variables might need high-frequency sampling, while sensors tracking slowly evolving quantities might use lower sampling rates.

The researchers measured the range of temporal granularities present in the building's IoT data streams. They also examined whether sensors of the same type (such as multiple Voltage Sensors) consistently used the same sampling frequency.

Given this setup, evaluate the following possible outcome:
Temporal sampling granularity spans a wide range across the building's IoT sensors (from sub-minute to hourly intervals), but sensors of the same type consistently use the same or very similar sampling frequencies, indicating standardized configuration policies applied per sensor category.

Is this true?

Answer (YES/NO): NO